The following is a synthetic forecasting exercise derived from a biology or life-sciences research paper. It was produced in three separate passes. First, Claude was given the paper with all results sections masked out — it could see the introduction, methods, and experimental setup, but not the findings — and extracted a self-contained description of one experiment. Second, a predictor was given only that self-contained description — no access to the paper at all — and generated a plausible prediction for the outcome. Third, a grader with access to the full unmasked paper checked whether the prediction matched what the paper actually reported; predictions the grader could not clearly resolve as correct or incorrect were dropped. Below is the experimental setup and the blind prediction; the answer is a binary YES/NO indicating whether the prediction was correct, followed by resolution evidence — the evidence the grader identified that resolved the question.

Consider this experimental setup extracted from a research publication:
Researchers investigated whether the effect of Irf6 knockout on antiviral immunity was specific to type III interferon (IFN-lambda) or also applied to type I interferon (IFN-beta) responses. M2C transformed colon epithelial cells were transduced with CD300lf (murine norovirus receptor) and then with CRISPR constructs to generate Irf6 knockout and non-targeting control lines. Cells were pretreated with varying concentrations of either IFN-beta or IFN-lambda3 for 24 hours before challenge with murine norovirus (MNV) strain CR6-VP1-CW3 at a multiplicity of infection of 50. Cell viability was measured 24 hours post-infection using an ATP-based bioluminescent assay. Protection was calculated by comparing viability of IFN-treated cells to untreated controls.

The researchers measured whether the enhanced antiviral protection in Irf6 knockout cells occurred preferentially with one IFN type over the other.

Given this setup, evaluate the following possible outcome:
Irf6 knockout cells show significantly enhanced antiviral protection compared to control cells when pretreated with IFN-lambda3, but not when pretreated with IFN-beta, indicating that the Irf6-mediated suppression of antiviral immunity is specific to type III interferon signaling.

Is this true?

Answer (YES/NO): YES